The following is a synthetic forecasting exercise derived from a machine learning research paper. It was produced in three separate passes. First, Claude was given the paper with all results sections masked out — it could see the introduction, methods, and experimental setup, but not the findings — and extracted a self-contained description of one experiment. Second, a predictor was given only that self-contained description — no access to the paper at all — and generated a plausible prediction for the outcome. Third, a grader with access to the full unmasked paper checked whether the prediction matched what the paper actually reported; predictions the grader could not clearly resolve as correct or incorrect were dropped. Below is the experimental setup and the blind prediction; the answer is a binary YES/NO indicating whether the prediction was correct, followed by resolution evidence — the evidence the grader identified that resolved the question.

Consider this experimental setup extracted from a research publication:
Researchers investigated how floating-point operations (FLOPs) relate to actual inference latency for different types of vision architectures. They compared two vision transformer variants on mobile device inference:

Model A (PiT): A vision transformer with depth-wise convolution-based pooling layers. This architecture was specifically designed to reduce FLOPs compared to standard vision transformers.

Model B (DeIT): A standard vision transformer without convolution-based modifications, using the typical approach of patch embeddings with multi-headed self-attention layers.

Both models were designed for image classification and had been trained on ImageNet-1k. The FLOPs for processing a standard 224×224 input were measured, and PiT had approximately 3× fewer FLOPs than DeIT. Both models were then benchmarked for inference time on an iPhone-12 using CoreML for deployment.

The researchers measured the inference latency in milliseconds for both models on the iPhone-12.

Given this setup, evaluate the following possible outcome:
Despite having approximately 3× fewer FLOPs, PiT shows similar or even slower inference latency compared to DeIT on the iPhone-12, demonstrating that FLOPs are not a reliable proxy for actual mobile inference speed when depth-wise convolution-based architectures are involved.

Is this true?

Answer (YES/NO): YES